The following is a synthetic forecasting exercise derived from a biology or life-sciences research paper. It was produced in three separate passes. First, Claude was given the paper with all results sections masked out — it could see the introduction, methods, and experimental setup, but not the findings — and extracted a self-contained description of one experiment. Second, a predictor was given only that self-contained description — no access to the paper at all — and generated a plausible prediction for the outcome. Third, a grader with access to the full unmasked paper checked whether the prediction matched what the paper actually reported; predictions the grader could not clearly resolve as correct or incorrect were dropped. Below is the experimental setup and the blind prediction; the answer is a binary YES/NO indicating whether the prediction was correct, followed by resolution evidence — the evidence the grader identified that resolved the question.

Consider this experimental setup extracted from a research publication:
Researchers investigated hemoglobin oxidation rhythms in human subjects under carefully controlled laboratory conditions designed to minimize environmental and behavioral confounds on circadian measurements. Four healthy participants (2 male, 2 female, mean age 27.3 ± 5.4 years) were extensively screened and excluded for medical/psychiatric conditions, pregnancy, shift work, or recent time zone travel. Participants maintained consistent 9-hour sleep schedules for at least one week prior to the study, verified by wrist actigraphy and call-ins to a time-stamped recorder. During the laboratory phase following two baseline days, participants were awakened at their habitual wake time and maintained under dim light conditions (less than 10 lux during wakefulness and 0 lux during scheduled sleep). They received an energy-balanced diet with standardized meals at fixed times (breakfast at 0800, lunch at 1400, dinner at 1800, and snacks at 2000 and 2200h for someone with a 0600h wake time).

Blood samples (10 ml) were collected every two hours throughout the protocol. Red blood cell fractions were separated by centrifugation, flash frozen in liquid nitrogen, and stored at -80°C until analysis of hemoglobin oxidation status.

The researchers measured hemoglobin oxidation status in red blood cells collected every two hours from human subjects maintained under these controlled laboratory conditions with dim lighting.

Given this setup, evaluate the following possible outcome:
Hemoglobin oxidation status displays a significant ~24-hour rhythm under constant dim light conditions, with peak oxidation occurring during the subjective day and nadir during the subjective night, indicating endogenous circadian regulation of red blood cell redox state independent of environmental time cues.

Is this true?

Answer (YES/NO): NO